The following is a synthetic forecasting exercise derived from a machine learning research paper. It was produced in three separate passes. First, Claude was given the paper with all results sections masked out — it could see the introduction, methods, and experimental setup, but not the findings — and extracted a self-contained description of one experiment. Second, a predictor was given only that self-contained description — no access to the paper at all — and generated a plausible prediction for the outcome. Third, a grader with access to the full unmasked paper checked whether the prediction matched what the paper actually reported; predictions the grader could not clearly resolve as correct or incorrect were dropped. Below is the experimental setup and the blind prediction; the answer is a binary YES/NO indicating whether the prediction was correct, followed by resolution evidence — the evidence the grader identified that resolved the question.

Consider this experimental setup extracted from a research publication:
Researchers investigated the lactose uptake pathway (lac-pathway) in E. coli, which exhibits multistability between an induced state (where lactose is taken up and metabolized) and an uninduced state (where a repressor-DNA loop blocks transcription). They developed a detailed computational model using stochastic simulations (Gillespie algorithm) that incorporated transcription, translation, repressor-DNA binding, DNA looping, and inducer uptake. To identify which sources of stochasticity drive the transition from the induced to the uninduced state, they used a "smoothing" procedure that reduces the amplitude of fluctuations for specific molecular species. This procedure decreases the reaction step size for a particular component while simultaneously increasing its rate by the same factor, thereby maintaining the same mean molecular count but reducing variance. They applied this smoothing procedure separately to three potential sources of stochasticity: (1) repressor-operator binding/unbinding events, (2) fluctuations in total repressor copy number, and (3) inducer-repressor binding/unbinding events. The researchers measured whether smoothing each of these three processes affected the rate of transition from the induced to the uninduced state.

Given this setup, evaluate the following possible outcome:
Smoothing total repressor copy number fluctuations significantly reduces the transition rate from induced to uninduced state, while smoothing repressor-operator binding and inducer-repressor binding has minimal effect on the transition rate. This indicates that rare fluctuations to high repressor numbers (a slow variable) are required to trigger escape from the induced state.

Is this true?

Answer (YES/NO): NO